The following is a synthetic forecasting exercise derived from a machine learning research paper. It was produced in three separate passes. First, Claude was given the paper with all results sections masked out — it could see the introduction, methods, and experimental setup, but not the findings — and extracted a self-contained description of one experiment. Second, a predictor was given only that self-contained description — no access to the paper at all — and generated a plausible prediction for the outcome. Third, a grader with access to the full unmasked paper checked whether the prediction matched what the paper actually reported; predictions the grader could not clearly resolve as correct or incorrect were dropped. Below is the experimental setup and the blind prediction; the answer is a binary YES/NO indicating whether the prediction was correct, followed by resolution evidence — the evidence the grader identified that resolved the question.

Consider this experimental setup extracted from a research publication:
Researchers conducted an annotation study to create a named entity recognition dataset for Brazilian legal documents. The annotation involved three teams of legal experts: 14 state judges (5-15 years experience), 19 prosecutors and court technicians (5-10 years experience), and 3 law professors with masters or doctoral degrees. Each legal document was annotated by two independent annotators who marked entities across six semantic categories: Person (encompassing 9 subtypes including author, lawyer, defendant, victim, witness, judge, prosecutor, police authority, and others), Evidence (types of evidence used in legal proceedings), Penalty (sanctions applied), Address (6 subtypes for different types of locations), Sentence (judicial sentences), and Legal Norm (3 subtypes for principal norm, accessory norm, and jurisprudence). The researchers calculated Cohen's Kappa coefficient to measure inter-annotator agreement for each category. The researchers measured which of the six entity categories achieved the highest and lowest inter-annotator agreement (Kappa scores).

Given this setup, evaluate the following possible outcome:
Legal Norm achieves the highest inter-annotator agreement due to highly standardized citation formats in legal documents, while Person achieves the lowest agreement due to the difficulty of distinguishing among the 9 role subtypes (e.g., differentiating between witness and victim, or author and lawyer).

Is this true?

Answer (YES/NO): NO